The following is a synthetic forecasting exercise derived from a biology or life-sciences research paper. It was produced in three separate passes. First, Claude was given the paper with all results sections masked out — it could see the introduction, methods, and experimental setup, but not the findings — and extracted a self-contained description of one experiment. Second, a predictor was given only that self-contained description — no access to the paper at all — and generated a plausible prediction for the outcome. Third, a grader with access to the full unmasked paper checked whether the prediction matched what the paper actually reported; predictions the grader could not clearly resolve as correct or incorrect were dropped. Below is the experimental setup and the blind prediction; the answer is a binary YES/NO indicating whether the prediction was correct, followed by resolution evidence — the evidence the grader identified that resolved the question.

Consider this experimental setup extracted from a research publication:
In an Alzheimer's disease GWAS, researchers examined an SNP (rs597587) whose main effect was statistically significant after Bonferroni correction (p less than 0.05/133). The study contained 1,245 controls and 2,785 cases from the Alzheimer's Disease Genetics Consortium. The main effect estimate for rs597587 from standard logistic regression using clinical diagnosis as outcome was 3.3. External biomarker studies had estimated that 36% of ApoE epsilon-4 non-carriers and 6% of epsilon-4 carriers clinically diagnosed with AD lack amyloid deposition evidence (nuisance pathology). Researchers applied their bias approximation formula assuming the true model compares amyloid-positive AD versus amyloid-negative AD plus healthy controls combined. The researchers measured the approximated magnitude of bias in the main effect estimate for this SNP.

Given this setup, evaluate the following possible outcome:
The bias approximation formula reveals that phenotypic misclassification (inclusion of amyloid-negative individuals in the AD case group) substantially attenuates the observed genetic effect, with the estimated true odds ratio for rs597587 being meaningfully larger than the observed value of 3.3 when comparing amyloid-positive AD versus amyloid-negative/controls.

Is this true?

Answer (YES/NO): NO